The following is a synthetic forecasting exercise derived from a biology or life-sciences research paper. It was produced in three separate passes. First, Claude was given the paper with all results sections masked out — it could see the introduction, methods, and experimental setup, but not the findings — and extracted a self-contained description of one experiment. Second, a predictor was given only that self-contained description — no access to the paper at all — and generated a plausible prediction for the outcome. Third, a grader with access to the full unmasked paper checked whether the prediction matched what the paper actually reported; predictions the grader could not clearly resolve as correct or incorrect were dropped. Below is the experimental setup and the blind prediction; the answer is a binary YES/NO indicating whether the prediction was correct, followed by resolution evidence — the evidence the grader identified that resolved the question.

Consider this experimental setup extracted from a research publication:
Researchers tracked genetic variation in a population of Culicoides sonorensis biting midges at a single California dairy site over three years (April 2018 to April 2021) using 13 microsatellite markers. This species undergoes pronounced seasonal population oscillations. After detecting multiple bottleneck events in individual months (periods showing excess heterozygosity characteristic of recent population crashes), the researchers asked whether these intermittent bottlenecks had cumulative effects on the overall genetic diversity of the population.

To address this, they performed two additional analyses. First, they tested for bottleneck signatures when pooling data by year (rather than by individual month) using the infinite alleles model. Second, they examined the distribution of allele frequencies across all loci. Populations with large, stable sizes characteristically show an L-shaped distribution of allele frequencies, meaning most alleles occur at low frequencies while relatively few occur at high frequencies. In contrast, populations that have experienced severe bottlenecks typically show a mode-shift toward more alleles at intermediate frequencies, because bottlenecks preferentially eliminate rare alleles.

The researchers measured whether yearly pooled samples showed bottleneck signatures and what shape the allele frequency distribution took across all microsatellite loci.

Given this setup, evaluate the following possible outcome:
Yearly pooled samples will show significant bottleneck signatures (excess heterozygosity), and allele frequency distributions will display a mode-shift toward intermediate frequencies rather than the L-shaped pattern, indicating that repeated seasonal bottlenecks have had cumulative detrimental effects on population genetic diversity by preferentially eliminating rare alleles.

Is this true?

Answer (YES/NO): NO